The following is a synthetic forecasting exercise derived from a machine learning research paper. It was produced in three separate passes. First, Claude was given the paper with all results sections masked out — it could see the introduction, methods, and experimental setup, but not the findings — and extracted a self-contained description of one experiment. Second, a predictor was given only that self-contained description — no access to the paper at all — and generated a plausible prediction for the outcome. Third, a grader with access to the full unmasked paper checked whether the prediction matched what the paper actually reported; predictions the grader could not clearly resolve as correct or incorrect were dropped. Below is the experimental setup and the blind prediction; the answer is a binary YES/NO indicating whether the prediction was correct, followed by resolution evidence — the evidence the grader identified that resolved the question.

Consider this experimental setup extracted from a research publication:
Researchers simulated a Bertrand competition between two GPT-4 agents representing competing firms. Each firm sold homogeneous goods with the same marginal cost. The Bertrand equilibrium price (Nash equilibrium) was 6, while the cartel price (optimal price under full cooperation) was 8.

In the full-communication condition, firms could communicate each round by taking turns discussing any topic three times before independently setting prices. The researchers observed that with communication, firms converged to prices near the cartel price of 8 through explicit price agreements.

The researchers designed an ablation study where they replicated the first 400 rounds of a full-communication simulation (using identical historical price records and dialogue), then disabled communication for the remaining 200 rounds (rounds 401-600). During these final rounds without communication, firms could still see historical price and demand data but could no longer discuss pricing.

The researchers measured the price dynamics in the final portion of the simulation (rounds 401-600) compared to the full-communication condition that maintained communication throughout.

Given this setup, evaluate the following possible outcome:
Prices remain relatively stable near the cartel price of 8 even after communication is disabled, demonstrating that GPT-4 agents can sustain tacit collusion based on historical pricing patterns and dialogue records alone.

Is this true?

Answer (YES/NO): NO